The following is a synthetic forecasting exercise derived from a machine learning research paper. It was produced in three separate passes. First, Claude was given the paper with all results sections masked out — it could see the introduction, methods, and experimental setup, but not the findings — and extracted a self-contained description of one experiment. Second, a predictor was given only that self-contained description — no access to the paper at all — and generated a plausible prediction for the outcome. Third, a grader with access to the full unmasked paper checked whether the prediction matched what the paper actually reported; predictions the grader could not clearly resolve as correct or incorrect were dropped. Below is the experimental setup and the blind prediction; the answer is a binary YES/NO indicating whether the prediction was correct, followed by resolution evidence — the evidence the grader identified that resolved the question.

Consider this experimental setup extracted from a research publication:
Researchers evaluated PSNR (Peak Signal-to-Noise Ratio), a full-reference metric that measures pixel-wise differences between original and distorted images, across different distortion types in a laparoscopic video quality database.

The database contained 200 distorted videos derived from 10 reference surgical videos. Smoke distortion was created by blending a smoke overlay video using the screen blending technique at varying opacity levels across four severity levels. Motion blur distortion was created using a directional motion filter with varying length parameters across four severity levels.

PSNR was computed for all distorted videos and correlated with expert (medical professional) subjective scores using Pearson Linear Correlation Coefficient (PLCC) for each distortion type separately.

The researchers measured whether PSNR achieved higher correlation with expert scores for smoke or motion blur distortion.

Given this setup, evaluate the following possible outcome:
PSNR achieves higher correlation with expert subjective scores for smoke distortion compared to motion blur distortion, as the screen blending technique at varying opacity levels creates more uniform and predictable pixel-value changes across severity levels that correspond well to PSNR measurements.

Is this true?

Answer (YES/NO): YES